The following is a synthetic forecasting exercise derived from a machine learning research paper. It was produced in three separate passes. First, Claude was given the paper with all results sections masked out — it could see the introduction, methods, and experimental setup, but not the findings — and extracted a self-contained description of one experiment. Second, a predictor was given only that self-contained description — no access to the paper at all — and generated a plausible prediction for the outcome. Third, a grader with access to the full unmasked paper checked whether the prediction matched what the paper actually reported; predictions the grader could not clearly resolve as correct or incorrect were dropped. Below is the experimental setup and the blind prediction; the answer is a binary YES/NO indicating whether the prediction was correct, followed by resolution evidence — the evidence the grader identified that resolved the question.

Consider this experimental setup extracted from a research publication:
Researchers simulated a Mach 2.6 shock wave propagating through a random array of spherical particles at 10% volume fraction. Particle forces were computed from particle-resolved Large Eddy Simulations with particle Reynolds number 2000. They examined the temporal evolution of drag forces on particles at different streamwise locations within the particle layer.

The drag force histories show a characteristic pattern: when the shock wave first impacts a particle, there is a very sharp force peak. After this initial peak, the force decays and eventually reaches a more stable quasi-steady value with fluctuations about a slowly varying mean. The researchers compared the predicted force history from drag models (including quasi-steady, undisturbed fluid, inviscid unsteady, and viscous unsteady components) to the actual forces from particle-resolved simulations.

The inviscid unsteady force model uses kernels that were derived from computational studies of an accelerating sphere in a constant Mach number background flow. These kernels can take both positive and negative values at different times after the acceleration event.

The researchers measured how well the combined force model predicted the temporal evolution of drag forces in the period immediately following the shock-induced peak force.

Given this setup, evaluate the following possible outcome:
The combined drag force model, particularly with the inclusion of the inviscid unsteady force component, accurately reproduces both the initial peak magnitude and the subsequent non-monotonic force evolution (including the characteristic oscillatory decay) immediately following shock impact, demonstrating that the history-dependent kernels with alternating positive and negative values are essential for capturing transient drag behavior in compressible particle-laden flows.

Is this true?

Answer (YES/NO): NO